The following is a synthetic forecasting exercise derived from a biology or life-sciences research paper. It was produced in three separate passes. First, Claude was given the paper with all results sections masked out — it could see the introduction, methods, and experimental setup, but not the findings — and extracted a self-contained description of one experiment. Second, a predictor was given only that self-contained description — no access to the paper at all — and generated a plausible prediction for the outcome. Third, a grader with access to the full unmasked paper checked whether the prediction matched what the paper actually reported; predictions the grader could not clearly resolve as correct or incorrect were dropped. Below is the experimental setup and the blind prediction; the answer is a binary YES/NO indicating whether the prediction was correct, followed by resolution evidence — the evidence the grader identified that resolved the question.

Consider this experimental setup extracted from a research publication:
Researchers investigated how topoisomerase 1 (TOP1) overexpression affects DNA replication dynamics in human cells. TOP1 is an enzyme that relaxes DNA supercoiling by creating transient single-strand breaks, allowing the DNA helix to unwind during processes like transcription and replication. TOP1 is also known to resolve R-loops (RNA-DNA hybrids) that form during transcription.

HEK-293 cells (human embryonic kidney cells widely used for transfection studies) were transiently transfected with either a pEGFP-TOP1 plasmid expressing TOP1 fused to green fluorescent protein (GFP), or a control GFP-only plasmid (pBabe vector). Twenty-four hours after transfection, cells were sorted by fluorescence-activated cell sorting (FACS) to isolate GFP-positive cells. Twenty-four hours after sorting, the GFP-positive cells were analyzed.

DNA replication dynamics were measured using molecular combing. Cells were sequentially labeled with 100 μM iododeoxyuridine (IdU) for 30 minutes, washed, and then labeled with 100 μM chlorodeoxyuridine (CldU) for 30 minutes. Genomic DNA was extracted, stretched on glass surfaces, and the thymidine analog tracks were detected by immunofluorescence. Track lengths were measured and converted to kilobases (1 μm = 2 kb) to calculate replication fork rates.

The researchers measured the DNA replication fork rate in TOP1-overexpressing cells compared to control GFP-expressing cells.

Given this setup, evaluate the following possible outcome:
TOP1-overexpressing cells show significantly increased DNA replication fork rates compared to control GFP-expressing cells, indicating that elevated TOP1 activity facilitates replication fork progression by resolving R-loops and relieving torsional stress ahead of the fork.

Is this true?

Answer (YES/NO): YES